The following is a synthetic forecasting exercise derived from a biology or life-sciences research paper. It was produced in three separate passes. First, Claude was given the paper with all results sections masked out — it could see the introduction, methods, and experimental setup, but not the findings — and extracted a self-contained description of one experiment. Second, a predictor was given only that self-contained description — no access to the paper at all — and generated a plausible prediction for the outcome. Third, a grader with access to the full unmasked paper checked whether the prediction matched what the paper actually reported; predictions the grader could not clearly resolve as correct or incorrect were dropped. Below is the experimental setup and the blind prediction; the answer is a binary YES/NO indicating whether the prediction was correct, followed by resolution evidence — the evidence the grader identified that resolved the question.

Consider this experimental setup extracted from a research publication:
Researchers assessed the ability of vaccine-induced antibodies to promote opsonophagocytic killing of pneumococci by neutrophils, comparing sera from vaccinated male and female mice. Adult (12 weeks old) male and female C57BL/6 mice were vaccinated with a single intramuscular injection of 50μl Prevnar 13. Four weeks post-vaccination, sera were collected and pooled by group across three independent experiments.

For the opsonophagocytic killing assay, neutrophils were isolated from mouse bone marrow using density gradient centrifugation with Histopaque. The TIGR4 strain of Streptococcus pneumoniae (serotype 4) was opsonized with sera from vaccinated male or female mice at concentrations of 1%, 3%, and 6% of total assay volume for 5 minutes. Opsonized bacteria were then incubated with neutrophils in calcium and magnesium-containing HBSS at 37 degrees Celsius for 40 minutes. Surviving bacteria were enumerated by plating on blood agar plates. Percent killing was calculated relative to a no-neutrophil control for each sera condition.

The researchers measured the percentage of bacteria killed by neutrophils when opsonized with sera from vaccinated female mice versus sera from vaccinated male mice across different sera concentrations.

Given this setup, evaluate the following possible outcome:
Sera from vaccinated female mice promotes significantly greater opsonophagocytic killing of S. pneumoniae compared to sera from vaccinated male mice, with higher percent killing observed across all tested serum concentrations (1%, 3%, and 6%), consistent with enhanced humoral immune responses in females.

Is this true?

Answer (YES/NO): NO